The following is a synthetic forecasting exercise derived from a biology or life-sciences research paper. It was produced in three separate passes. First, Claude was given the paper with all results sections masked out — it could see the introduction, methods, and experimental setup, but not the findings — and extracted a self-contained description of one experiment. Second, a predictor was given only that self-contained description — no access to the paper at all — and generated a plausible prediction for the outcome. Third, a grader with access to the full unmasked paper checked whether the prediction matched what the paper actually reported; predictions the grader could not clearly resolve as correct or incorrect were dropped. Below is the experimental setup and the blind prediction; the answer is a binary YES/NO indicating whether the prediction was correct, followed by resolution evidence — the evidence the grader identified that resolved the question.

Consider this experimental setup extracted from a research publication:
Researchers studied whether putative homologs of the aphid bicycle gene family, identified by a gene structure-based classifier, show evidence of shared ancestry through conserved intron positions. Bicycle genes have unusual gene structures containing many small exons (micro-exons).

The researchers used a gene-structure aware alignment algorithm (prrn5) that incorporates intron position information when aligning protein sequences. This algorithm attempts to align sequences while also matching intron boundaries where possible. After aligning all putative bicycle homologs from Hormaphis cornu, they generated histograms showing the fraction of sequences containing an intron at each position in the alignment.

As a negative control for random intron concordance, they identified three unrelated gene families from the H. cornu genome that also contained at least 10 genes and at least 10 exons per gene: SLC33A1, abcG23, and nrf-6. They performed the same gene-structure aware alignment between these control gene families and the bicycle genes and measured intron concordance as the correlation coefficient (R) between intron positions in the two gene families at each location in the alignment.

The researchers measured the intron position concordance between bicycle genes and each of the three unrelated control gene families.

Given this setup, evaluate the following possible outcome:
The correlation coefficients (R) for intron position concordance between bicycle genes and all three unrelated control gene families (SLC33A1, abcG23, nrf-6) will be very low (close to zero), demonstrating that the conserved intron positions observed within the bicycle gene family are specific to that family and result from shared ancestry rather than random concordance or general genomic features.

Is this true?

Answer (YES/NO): YES